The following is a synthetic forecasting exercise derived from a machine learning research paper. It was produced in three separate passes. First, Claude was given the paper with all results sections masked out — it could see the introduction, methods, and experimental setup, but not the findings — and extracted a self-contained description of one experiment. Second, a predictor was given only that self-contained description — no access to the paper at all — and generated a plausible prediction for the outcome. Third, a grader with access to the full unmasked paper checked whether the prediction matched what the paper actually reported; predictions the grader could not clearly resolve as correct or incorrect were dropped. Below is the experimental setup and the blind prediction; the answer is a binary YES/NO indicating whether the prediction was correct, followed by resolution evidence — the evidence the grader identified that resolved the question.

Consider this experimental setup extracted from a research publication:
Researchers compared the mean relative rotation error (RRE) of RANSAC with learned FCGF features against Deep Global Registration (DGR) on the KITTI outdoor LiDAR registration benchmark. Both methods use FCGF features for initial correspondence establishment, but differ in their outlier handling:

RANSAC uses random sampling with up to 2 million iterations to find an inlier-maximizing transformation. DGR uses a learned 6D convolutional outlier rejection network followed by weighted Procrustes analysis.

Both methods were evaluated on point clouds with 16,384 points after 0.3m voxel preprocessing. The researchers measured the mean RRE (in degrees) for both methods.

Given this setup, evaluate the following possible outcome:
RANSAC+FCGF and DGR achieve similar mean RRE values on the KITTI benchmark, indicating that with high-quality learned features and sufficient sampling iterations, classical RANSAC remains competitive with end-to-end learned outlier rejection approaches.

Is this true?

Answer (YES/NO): YES